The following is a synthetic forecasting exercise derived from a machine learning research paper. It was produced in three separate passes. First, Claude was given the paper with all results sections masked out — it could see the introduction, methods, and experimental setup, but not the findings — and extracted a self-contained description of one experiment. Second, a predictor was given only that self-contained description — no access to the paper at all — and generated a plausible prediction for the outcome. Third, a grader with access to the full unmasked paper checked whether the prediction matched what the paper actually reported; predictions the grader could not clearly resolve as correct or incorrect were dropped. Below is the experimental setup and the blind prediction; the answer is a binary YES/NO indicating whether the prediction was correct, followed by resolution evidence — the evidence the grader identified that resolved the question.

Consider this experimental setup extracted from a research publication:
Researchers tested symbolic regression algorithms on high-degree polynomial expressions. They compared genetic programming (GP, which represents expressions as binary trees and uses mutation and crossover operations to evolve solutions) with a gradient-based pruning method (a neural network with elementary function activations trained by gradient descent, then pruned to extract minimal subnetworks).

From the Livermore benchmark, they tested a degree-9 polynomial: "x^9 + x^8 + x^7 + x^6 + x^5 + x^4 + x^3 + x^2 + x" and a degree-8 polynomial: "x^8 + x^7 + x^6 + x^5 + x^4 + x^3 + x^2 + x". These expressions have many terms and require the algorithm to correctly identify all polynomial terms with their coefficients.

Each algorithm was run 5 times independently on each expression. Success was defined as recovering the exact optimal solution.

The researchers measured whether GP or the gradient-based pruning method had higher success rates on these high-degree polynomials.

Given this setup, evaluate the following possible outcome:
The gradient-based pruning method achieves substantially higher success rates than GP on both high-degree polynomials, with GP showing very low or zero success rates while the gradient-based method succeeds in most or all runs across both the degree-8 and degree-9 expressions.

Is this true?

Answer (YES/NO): NO